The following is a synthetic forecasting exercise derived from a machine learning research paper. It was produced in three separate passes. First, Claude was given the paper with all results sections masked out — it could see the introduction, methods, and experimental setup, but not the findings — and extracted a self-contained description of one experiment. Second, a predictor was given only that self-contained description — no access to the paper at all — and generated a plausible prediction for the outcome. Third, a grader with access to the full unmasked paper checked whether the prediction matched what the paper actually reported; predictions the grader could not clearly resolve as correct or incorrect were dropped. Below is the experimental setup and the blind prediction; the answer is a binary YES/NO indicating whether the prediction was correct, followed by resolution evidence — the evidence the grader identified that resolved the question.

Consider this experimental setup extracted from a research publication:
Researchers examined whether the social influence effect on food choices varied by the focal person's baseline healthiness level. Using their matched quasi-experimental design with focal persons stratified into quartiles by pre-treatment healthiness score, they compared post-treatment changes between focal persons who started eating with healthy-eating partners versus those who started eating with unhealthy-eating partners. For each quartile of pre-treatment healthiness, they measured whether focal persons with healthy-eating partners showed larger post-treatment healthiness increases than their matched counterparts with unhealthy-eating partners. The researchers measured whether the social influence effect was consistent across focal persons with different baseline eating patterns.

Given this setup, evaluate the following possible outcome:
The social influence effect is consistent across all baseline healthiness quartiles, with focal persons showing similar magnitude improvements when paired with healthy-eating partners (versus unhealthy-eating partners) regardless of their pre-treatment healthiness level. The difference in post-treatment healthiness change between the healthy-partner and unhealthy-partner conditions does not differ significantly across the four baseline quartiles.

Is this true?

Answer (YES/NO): YES